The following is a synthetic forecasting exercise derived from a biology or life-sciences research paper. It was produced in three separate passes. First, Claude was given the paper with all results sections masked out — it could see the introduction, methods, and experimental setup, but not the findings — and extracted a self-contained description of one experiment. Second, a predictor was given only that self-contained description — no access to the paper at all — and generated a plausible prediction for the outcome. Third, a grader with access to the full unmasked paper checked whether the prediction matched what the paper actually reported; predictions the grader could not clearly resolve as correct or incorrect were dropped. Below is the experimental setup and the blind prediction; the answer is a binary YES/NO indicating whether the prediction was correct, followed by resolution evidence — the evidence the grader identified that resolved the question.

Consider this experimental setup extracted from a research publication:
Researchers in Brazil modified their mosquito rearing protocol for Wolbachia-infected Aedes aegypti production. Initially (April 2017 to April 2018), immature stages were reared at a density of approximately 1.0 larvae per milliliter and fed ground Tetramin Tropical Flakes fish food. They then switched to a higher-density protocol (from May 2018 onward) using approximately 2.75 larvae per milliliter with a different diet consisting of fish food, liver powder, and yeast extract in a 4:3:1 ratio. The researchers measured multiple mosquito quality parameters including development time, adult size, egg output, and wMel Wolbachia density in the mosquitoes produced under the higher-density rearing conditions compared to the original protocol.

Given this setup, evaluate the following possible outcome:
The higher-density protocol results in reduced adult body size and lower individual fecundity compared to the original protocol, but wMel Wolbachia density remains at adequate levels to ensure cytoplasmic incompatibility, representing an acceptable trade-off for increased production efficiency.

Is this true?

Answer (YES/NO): NO